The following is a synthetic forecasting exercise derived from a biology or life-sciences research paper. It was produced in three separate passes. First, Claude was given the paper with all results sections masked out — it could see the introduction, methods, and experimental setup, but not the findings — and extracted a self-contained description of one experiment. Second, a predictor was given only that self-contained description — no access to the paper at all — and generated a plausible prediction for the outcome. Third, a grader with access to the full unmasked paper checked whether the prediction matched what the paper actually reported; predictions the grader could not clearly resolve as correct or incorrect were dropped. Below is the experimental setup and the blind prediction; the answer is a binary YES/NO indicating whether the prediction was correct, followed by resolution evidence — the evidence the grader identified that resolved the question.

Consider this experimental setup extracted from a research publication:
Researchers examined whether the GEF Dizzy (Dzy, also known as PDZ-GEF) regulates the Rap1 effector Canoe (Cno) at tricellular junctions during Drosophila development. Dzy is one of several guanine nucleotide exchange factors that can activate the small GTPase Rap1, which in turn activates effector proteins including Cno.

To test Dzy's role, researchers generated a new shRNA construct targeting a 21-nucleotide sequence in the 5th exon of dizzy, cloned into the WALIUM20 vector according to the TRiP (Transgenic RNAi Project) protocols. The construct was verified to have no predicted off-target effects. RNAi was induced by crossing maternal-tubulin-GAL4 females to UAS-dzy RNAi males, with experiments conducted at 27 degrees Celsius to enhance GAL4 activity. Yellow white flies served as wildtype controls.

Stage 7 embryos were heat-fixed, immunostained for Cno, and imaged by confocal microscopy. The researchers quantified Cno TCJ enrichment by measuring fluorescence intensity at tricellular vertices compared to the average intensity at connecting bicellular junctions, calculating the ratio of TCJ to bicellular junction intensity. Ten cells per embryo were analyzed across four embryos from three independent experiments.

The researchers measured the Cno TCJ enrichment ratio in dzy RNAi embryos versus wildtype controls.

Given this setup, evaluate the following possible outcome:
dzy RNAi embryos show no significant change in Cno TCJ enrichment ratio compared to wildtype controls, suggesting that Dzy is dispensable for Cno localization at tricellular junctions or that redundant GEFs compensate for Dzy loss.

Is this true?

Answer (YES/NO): NO